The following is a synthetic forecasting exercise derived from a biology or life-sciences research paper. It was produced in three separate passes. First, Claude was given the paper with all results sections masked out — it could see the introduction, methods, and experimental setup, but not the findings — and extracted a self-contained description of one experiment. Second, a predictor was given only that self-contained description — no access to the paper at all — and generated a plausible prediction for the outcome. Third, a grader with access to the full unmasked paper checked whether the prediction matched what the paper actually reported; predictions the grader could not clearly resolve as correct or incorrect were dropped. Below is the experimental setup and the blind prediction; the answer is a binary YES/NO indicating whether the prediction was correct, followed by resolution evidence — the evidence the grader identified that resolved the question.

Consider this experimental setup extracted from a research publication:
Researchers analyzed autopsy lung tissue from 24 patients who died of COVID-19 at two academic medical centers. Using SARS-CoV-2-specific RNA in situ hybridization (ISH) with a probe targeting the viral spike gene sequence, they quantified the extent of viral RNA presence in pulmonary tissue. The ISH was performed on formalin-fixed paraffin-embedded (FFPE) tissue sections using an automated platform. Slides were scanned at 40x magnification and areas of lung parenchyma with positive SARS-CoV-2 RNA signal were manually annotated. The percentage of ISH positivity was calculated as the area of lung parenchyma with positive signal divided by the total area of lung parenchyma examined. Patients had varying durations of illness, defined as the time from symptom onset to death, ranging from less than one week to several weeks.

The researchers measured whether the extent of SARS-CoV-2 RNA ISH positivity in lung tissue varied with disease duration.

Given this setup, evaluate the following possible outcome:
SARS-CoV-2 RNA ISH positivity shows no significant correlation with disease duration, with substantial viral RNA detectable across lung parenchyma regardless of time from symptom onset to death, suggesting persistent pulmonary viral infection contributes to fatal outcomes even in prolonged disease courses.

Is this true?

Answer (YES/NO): NO